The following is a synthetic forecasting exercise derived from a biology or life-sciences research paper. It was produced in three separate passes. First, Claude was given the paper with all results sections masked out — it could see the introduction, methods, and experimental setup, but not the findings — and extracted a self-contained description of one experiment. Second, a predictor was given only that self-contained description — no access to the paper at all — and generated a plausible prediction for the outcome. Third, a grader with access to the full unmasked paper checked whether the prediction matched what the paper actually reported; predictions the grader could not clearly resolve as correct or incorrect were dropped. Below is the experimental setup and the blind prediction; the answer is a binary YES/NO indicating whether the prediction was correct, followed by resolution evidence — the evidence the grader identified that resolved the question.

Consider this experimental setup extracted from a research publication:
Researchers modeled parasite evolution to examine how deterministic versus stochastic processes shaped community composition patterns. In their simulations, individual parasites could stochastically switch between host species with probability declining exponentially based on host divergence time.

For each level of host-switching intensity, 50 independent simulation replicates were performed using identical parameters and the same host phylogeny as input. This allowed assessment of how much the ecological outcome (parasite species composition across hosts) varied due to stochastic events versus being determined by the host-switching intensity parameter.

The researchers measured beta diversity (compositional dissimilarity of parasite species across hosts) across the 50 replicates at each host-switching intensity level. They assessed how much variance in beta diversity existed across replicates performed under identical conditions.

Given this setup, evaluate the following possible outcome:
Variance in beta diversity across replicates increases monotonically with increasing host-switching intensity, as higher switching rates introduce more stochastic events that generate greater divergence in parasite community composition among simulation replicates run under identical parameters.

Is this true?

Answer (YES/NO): NO